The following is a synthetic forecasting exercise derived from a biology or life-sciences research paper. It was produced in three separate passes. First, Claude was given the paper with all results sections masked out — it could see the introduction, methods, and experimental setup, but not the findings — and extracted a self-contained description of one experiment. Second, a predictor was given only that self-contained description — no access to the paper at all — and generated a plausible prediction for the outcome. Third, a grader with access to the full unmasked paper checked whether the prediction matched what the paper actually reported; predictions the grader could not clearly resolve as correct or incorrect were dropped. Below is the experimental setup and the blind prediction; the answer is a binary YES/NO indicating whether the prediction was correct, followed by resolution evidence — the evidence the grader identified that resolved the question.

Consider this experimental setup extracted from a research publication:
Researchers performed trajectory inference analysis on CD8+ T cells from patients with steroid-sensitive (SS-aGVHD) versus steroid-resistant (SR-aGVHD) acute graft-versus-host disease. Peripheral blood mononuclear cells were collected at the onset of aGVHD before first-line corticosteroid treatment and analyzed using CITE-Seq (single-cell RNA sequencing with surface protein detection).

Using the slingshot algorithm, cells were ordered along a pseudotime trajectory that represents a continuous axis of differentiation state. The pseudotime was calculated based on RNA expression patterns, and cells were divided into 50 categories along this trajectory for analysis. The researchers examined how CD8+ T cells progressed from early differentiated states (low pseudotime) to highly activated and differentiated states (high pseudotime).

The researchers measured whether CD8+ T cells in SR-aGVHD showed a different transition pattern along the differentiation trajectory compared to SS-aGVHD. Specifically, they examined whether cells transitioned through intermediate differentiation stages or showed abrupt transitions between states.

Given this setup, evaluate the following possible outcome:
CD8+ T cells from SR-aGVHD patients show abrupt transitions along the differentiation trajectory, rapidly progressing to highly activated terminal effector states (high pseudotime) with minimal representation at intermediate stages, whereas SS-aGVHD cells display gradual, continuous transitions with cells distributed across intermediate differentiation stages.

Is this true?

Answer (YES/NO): YES